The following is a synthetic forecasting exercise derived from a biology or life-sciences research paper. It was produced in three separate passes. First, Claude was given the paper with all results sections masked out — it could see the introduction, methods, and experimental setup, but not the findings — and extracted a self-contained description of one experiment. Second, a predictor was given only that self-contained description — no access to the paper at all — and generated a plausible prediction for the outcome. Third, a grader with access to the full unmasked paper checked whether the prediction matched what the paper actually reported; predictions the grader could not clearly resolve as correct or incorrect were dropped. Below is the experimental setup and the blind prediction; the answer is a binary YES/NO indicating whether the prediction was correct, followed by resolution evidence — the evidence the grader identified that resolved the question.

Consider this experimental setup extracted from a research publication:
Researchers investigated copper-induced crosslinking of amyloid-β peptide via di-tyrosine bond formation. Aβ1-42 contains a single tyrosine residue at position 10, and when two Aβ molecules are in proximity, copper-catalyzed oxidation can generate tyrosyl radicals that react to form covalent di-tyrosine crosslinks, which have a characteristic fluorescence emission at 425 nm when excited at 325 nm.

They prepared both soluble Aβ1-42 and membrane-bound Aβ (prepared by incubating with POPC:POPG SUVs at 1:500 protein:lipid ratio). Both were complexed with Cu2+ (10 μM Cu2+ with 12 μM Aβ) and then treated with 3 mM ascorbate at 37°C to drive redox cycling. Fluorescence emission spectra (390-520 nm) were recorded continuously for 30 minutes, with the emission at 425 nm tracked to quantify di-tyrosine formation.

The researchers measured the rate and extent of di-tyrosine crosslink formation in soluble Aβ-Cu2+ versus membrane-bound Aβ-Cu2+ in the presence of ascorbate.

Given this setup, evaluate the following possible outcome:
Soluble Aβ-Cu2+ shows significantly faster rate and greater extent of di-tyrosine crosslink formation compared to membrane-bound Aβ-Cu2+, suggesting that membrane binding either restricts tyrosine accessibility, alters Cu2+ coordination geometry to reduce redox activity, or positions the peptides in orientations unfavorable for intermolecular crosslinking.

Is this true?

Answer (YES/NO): NO